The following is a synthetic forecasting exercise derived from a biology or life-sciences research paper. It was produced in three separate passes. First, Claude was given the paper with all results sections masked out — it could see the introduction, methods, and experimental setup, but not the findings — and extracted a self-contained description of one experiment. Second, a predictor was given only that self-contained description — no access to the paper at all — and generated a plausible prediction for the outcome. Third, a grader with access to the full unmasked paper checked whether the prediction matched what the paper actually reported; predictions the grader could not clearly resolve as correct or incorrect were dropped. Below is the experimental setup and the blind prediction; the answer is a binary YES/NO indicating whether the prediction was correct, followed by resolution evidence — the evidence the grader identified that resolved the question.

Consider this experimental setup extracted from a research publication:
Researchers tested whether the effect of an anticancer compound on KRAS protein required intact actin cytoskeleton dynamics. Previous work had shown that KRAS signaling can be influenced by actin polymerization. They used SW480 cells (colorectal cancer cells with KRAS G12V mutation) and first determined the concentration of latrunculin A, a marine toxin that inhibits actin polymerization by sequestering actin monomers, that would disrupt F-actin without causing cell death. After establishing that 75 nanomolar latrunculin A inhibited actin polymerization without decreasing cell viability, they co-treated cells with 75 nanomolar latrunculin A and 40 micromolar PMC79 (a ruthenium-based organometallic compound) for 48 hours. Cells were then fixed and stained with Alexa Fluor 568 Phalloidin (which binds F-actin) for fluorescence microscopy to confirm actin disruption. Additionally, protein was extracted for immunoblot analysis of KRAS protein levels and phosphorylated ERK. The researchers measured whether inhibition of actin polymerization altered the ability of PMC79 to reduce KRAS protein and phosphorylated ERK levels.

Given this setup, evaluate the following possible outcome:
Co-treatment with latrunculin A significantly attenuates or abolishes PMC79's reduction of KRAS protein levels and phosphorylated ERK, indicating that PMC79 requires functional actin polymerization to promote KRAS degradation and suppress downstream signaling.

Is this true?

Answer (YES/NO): NO